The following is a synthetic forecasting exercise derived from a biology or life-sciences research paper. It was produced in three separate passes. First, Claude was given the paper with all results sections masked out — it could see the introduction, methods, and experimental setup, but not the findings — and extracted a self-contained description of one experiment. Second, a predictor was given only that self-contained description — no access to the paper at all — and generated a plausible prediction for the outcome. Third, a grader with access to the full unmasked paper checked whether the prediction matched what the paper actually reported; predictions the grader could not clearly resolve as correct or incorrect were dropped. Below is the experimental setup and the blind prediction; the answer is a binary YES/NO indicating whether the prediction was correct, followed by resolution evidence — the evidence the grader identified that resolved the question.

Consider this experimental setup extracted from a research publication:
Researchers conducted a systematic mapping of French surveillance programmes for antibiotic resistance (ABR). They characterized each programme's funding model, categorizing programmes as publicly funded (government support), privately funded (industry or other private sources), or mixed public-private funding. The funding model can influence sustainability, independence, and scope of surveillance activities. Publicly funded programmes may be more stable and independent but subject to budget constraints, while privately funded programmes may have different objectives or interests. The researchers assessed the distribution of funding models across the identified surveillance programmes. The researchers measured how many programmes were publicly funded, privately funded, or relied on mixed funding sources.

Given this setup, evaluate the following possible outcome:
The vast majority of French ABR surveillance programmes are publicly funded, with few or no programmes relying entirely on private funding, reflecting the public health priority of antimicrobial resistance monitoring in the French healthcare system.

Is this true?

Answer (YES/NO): YES